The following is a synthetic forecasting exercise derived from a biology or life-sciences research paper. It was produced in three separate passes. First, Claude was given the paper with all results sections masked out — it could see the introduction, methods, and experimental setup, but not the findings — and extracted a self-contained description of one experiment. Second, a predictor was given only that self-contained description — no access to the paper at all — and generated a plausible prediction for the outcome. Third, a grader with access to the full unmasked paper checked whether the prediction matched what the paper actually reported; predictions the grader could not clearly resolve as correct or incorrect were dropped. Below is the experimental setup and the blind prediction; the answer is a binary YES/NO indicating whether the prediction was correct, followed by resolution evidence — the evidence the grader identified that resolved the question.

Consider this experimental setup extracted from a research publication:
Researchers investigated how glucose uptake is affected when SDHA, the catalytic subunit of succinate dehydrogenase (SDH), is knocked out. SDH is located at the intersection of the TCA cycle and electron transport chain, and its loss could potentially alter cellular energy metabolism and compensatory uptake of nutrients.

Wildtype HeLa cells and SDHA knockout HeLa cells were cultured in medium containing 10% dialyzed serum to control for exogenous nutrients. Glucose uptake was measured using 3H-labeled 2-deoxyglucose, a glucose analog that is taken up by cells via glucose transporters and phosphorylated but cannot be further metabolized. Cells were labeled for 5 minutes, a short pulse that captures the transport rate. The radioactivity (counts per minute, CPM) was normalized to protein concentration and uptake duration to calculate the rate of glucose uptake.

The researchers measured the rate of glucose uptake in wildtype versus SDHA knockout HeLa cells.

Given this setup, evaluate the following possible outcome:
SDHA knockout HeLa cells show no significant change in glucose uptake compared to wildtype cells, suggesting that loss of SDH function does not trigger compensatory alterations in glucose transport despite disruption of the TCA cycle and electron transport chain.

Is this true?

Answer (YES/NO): NO